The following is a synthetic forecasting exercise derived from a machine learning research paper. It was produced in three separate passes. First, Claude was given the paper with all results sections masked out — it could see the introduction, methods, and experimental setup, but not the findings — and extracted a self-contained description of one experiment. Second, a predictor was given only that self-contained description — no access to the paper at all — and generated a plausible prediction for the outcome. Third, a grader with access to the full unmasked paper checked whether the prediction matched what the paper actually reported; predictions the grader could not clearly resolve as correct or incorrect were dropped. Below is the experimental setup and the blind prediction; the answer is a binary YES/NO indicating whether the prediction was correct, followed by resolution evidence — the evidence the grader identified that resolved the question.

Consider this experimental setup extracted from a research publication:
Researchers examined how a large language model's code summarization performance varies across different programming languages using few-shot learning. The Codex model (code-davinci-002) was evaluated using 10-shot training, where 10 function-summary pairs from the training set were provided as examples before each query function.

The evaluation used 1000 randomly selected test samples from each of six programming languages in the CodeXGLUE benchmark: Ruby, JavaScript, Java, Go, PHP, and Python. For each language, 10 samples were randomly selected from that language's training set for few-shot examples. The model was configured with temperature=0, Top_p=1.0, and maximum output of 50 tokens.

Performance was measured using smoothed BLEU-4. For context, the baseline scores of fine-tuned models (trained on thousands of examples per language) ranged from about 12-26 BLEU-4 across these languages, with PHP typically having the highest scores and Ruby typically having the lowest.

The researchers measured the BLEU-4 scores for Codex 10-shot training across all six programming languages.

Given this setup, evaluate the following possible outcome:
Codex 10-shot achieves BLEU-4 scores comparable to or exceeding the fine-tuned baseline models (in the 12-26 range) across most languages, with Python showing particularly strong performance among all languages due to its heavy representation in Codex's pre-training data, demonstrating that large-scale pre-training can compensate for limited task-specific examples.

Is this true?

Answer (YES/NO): NO